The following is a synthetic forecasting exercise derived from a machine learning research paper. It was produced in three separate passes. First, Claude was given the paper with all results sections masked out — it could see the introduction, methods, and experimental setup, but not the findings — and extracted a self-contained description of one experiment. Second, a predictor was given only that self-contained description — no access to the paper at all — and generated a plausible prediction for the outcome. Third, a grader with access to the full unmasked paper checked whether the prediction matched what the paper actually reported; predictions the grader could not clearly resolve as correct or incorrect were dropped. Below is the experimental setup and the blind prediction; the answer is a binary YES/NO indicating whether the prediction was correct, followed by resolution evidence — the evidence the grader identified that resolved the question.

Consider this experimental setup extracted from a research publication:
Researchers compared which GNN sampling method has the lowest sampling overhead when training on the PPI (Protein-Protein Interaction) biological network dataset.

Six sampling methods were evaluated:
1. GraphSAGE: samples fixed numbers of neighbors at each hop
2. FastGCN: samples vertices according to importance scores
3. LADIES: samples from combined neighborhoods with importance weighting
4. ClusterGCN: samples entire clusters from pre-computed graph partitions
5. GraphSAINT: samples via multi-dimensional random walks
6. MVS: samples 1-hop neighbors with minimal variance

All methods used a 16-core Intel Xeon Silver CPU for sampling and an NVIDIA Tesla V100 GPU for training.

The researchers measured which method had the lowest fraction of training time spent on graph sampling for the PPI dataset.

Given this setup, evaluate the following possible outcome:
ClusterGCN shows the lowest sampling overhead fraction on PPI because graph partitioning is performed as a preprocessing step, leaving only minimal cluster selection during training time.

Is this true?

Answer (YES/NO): YES